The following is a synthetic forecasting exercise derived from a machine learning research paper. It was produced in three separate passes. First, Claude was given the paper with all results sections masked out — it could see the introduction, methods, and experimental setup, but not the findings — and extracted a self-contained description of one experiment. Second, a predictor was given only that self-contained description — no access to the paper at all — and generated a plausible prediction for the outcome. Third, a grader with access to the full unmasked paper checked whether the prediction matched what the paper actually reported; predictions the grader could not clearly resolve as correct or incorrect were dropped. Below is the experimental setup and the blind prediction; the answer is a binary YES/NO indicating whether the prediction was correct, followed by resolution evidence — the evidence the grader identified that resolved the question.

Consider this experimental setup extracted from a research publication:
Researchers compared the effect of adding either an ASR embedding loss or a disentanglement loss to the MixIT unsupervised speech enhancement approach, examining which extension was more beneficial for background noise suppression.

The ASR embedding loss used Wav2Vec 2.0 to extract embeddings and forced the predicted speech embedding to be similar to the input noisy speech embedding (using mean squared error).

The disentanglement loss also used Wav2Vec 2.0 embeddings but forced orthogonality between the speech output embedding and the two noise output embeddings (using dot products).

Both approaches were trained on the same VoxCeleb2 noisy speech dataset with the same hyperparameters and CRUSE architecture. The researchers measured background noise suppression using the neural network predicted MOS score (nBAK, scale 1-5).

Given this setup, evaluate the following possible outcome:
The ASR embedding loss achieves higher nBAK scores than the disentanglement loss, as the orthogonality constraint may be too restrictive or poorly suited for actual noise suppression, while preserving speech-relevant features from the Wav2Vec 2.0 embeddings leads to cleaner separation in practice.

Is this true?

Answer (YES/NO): NO